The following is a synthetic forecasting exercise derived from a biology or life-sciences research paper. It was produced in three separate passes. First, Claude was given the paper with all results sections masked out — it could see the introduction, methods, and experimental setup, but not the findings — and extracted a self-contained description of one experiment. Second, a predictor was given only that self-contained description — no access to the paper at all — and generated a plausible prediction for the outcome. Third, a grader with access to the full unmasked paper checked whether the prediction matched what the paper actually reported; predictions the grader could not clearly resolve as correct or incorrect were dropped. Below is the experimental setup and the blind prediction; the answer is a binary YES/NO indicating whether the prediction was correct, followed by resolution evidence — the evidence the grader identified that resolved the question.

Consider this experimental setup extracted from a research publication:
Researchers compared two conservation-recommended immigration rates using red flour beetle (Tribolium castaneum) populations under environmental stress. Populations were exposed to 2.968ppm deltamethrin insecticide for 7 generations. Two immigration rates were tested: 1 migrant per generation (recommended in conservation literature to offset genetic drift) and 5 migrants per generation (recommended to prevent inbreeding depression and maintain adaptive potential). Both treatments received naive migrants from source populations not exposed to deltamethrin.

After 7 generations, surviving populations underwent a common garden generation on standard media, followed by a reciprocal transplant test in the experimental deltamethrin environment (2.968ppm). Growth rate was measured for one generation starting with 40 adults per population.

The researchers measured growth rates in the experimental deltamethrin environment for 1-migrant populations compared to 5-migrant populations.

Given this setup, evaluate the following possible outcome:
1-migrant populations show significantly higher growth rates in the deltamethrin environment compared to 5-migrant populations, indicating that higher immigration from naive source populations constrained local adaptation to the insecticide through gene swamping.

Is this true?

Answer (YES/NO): NO